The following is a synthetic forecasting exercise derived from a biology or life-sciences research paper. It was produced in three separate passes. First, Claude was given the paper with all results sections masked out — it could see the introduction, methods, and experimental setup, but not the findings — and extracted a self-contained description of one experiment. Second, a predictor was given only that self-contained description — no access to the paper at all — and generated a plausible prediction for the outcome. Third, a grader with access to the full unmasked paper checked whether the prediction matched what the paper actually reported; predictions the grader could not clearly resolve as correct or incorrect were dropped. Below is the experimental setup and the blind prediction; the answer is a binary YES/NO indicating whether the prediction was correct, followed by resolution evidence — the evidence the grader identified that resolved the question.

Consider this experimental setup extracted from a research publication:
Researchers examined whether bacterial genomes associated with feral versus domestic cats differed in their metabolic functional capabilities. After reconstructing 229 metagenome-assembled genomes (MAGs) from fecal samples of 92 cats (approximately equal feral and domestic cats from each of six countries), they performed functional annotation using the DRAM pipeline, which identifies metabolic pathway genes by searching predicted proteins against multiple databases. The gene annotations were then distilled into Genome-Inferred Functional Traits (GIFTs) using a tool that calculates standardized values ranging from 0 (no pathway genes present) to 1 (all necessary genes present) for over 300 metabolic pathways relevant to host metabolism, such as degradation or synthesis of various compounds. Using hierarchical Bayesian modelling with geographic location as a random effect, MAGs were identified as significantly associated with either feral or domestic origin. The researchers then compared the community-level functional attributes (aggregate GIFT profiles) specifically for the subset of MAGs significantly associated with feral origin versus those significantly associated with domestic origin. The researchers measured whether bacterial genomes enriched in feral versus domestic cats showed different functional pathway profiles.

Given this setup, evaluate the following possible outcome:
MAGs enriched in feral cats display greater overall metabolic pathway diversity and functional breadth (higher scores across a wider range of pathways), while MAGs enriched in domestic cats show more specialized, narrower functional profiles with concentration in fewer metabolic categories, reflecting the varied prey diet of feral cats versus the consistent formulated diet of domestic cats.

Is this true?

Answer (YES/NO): YES